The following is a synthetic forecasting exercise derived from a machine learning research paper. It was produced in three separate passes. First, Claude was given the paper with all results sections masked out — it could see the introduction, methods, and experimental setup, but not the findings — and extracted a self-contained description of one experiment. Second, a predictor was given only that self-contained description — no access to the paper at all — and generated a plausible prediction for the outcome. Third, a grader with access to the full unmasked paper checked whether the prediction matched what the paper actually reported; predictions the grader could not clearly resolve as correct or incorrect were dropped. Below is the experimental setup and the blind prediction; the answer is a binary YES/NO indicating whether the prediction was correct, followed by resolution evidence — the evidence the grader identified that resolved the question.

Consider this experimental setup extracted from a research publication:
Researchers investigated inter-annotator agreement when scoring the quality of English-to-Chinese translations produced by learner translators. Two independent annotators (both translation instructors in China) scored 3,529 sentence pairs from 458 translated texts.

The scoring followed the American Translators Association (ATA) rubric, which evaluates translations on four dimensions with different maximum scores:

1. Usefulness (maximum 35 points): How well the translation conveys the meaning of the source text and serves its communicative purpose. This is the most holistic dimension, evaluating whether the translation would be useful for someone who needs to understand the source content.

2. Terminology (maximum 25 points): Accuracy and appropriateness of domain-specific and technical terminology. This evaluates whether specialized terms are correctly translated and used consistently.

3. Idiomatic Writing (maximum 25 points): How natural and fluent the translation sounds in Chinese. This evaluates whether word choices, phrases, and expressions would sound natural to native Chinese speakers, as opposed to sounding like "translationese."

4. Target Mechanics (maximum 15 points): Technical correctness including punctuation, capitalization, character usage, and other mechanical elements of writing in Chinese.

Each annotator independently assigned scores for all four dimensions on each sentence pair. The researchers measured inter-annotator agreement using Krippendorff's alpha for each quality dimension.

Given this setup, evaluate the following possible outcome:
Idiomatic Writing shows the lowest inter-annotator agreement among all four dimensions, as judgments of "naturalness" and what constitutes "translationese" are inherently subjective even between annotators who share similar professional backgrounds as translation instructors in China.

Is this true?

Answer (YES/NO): YES